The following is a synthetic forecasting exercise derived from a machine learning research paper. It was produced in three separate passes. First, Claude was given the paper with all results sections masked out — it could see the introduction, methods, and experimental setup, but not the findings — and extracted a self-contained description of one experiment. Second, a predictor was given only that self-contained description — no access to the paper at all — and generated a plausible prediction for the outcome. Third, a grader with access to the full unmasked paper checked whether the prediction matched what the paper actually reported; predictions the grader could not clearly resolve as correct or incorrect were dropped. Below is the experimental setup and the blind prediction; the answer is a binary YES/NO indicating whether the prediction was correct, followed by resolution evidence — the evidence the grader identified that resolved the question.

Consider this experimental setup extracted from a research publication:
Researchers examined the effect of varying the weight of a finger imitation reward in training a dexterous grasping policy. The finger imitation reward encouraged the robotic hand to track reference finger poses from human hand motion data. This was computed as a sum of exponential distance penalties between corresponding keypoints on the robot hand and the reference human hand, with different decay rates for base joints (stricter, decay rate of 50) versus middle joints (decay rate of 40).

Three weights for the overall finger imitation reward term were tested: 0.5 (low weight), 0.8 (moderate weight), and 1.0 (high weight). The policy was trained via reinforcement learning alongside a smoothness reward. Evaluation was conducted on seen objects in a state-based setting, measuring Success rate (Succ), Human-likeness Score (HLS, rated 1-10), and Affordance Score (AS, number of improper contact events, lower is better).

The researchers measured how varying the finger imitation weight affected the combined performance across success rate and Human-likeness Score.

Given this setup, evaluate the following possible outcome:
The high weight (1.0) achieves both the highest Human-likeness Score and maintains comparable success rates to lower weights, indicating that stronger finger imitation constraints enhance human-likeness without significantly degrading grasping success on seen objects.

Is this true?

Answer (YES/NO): NO